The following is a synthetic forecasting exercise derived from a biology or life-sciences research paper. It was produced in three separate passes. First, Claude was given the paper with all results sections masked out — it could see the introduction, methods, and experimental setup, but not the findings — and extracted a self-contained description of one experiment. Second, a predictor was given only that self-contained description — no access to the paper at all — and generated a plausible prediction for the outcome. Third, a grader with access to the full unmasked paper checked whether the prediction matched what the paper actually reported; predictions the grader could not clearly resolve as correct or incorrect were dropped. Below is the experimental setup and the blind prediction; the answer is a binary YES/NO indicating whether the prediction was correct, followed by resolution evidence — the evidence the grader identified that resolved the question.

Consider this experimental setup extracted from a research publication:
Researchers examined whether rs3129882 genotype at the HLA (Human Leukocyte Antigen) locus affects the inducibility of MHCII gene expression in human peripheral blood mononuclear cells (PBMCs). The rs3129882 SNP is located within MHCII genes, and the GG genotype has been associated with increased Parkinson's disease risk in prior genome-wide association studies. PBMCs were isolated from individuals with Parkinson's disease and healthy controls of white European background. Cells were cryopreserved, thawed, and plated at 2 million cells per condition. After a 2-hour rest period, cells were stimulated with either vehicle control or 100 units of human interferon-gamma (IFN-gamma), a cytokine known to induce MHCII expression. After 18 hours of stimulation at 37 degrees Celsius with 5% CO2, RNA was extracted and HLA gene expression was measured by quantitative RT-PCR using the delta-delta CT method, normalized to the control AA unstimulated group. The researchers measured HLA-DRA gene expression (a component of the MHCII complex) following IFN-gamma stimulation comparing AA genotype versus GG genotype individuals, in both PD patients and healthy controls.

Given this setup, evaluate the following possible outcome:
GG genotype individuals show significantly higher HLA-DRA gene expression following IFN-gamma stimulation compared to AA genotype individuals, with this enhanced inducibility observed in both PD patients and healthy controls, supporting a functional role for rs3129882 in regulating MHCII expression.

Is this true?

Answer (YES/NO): NO